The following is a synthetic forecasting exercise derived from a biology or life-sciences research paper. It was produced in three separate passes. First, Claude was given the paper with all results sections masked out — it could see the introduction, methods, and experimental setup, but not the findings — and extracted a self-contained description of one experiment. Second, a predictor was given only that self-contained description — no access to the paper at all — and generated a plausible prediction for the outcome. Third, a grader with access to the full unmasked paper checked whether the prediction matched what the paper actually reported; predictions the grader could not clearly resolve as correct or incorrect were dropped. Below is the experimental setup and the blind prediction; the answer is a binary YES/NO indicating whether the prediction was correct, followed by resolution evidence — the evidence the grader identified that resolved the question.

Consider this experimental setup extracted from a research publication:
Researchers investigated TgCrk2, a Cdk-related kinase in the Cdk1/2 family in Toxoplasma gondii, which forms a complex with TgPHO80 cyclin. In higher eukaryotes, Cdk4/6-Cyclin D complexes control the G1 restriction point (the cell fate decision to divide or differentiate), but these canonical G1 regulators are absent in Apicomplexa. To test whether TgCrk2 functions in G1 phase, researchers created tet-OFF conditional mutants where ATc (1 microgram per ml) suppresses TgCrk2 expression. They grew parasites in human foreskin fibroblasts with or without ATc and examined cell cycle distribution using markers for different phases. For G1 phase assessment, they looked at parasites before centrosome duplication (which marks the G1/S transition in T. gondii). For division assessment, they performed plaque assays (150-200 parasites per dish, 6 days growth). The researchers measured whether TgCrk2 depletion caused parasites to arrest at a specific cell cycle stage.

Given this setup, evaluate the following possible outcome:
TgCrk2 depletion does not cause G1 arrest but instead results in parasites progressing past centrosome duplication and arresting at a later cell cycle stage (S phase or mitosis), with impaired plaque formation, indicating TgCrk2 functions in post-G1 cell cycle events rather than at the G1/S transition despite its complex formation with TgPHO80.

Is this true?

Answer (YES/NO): NO